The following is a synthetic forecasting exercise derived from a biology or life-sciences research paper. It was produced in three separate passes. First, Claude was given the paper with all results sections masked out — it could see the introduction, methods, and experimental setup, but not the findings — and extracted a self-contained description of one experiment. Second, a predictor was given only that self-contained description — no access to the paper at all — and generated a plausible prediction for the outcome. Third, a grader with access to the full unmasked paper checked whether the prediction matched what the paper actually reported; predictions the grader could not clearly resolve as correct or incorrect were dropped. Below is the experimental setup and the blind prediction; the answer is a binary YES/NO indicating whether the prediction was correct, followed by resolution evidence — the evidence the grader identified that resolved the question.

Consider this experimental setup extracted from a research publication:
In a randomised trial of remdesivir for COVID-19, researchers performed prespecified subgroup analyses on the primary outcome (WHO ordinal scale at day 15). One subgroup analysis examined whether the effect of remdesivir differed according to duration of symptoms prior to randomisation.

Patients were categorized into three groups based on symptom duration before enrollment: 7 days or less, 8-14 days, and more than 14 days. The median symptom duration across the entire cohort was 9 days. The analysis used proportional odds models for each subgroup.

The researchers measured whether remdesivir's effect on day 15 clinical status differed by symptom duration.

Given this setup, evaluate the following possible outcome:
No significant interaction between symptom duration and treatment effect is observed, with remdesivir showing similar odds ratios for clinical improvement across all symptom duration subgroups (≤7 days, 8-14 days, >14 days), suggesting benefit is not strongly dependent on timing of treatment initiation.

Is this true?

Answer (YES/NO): YES